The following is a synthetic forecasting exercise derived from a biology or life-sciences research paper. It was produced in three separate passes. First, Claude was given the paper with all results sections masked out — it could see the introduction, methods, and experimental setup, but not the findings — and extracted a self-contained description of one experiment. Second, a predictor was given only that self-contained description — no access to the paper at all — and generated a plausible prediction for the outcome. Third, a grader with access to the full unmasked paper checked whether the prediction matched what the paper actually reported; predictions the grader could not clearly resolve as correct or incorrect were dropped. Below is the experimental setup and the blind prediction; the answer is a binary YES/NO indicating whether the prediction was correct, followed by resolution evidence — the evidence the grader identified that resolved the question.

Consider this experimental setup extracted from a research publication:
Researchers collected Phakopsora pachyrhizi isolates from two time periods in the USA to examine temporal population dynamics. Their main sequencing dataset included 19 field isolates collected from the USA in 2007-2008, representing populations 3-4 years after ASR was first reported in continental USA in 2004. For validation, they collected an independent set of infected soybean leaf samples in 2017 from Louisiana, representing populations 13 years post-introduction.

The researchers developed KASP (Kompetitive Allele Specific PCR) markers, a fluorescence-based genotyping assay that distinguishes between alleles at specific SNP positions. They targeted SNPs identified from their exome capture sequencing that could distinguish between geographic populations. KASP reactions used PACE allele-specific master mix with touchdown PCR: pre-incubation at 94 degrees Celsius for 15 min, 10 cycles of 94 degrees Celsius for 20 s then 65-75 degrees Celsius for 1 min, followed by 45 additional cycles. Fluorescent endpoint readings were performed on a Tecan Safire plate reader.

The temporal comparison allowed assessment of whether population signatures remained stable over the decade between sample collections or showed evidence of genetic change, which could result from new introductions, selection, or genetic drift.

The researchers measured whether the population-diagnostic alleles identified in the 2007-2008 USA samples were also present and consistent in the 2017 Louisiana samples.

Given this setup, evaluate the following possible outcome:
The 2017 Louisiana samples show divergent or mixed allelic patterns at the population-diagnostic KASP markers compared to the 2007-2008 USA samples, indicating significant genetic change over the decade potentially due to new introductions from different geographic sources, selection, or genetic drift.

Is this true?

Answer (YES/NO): NO